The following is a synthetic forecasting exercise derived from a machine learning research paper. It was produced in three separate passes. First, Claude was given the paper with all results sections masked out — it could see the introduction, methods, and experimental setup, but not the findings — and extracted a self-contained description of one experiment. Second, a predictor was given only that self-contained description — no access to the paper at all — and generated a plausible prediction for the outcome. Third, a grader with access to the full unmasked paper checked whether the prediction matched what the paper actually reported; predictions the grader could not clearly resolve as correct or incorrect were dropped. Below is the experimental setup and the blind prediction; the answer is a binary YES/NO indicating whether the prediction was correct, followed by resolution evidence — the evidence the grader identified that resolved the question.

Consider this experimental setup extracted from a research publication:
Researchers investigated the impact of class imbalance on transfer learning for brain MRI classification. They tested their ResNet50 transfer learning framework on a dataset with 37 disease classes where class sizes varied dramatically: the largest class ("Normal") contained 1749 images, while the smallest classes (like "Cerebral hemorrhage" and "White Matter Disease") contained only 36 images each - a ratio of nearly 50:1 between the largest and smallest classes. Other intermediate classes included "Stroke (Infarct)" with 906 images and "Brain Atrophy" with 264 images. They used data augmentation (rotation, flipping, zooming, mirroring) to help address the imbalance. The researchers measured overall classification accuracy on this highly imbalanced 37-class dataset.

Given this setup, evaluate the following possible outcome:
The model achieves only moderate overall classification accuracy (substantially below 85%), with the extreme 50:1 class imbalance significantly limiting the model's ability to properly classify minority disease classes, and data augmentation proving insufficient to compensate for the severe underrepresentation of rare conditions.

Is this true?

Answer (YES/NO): NO